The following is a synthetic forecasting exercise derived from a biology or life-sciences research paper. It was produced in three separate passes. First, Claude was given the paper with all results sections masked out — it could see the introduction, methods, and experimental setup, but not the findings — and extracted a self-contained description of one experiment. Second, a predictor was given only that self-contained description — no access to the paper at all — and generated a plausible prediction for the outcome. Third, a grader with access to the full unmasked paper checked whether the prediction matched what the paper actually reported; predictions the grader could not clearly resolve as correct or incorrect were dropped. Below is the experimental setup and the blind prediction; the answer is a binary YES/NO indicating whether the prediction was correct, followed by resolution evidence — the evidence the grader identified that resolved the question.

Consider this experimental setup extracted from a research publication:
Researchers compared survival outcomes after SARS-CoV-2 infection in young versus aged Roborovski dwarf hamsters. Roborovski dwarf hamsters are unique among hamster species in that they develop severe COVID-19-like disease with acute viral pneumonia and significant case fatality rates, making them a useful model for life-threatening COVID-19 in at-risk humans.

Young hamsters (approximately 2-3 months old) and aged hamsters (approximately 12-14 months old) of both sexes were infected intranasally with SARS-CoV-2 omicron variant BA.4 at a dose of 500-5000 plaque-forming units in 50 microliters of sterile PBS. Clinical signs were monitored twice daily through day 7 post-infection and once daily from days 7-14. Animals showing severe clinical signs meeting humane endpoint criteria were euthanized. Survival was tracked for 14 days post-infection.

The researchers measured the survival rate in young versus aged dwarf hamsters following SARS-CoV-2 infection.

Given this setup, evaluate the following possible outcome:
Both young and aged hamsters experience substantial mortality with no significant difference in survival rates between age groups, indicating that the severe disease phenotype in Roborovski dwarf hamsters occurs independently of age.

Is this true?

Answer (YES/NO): NO